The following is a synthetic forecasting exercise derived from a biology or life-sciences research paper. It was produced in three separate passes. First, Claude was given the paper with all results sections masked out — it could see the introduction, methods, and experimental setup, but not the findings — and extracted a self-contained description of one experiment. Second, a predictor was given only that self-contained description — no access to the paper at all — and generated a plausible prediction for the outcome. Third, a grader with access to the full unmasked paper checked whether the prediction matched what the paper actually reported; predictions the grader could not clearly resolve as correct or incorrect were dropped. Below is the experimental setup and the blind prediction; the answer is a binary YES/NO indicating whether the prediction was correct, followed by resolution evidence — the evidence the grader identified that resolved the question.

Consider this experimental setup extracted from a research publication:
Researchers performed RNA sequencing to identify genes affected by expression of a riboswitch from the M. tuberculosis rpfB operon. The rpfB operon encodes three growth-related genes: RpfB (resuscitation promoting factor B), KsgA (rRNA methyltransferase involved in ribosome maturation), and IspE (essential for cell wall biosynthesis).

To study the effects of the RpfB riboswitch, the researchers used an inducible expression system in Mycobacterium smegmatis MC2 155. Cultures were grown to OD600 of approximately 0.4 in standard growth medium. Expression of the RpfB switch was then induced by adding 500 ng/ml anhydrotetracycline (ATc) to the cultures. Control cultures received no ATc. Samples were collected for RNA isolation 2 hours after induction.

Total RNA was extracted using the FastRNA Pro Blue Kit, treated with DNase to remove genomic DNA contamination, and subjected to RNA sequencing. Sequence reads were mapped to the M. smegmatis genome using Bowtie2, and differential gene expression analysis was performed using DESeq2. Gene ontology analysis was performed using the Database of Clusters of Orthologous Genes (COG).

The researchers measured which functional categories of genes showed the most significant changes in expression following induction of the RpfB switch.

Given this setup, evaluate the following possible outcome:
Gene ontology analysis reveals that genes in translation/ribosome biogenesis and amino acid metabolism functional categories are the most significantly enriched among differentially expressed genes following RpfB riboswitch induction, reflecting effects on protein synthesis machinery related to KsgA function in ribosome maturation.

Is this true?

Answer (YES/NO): NO